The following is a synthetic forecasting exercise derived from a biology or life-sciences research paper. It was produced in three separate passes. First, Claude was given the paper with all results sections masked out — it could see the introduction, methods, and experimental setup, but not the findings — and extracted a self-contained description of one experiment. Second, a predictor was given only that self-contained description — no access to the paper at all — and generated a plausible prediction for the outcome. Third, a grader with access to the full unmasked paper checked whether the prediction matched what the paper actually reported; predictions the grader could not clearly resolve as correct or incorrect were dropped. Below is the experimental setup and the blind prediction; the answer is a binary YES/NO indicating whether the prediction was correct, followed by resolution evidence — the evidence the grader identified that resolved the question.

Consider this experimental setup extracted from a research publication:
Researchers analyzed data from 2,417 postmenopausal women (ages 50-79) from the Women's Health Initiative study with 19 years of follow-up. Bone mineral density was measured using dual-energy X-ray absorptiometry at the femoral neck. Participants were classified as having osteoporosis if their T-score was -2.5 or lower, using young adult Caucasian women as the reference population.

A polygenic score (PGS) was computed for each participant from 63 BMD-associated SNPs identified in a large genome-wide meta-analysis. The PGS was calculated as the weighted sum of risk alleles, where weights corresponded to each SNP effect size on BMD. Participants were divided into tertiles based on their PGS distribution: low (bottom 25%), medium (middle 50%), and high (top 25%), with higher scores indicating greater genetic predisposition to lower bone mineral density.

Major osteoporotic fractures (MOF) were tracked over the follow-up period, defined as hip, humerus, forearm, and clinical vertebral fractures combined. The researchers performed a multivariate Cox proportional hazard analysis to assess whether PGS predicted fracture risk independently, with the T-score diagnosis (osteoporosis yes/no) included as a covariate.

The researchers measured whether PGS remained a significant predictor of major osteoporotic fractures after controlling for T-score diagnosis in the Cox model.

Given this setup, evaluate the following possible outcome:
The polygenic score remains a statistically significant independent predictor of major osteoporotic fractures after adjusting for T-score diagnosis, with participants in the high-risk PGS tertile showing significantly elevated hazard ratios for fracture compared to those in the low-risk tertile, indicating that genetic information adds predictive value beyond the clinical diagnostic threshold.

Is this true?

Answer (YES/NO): NO